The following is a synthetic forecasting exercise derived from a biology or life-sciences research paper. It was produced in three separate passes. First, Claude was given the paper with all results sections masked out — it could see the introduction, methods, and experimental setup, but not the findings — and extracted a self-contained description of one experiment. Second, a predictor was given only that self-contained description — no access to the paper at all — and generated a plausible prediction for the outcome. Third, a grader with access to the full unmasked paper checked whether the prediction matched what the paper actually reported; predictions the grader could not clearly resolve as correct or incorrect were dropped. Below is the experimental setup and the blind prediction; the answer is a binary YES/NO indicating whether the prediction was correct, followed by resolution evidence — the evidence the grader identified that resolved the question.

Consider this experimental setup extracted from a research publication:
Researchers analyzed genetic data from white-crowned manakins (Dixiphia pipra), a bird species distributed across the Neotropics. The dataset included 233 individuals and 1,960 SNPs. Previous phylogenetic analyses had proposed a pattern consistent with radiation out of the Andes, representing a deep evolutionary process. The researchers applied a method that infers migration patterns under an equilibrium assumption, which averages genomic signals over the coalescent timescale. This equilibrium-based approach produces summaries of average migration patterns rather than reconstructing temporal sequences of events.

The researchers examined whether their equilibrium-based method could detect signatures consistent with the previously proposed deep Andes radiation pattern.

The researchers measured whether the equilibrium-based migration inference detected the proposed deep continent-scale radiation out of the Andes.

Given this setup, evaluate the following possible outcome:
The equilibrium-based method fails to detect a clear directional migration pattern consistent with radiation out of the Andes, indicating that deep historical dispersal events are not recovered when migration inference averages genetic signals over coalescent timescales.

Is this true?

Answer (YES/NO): YES